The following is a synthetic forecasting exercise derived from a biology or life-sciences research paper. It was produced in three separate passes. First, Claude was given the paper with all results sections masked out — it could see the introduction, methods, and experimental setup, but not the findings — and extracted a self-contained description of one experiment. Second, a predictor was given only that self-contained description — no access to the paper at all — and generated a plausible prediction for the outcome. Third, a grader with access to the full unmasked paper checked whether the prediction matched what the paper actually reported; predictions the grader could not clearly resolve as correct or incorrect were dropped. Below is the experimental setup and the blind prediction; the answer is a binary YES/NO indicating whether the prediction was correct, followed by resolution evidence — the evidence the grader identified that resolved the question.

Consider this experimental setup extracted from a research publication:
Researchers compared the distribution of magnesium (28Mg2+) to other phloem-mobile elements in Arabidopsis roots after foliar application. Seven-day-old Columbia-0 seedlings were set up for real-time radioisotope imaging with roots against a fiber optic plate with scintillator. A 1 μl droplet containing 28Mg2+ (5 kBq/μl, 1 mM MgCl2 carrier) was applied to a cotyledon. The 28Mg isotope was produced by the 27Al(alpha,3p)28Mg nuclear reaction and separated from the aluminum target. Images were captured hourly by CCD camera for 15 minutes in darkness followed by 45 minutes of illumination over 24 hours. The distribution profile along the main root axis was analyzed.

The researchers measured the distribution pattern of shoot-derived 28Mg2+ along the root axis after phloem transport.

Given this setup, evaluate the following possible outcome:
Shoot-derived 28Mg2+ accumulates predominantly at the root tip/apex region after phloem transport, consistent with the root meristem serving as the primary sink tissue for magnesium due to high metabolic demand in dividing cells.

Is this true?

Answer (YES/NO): YES